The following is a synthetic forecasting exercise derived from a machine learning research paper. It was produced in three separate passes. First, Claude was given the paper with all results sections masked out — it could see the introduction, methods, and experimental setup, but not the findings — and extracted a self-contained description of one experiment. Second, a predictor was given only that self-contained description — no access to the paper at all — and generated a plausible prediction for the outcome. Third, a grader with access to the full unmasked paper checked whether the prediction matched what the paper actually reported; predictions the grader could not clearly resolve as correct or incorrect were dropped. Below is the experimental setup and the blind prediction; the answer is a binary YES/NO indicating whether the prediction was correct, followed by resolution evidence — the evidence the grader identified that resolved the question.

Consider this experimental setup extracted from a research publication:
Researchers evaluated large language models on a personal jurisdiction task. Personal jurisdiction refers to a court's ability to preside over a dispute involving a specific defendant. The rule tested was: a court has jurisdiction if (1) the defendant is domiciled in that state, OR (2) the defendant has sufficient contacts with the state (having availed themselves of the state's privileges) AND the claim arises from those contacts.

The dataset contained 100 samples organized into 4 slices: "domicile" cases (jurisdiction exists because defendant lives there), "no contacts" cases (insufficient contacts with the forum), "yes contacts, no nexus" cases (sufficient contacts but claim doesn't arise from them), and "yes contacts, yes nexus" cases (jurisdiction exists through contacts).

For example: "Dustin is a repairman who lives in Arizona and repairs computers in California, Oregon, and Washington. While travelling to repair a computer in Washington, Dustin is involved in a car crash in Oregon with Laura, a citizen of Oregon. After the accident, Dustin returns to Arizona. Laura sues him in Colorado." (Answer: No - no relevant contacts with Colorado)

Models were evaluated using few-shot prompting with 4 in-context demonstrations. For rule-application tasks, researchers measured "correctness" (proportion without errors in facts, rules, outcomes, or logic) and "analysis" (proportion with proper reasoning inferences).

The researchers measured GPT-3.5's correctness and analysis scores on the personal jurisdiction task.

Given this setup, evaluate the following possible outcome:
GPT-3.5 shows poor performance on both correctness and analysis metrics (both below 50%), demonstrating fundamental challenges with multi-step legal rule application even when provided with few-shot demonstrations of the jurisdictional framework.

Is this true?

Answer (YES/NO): NO